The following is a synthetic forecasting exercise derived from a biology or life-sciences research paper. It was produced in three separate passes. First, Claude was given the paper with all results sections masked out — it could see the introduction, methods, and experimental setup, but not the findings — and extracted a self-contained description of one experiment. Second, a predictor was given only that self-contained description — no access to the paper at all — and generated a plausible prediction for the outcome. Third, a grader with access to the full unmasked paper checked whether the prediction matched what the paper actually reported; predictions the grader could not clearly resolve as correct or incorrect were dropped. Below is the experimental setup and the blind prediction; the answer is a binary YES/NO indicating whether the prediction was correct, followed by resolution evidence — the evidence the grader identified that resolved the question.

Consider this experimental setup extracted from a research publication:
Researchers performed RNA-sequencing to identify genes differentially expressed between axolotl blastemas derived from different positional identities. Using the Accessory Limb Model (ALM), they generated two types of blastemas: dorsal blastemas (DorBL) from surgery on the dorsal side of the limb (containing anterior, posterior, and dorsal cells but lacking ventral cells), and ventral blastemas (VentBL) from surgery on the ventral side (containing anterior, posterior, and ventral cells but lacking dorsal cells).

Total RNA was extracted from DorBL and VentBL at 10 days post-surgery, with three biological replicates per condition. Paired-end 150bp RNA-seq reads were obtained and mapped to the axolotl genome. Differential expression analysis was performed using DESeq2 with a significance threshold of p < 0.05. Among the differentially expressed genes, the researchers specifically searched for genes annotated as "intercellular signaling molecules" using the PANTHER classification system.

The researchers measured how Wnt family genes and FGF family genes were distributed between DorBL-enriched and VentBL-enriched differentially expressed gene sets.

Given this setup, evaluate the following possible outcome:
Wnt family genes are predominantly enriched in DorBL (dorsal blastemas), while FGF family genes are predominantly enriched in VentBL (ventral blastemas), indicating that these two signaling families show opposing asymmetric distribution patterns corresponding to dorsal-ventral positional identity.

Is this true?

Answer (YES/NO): YES